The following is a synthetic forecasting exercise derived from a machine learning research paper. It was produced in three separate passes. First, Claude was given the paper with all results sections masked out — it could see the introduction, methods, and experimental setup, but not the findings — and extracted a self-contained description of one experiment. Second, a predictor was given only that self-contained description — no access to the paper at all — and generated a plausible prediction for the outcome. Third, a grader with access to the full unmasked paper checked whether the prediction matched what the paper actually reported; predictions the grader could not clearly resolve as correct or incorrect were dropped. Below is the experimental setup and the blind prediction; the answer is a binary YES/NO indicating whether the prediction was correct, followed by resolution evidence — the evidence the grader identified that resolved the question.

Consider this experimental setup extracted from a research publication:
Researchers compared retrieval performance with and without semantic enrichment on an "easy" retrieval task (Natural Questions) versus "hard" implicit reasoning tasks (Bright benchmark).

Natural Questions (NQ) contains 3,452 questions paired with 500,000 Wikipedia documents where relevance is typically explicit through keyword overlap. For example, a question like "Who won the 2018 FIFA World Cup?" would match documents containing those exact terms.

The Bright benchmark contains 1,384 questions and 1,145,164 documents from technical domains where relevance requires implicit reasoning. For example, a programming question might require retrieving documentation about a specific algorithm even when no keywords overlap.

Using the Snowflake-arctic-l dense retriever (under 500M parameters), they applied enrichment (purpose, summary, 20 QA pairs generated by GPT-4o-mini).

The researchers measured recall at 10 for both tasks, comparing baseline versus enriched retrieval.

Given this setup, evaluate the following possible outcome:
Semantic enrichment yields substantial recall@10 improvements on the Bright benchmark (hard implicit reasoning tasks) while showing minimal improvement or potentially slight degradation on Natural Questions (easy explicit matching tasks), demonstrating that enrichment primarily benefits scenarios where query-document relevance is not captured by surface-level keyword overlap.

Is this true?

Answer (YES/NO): YES